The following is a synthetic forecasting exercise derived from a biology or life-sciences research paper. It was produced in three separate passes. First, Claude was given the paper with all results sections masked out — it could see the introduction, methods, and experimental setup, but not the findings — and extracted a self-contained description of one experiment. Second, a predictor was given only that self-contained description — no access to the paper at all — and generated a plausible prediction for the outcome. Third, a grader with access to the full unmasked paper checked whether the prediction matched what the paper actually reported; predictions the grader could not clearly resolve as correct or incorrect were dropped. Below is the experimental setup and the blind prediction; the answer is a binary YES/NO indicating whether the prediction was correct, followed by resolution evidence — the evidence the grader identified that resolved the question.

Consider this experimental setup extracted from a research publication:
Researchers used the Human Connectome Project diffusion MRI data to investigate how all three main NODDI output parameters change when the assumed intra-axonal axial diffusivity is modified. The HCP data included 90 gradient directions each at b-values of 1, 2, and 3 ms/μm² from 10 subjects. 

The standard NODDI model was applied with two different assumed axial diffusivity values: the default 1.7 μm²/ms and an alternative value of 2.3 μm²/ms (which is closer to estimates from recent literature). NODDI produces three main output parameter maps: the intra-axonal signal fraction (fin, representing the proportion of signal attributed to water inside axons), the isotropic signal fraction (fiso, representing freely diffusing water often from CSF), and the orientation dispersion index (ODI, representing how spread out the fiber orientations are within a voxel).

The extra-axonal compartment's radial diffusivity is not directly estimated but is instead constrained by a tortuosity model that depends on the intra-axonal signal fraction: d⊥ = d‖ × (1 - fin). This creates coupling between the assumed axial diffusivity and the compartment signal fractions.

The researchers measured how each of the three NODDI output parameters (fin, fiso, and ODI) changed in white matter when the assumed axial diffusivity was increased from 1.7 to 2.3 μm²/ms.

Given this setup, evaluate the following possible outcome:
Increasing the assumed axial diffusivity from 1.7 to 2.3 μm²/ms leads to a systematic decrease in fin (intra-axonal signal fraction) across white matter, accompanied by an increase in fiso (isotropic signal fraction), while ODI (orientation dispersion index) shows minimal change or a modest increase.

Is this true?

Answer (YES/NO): NO